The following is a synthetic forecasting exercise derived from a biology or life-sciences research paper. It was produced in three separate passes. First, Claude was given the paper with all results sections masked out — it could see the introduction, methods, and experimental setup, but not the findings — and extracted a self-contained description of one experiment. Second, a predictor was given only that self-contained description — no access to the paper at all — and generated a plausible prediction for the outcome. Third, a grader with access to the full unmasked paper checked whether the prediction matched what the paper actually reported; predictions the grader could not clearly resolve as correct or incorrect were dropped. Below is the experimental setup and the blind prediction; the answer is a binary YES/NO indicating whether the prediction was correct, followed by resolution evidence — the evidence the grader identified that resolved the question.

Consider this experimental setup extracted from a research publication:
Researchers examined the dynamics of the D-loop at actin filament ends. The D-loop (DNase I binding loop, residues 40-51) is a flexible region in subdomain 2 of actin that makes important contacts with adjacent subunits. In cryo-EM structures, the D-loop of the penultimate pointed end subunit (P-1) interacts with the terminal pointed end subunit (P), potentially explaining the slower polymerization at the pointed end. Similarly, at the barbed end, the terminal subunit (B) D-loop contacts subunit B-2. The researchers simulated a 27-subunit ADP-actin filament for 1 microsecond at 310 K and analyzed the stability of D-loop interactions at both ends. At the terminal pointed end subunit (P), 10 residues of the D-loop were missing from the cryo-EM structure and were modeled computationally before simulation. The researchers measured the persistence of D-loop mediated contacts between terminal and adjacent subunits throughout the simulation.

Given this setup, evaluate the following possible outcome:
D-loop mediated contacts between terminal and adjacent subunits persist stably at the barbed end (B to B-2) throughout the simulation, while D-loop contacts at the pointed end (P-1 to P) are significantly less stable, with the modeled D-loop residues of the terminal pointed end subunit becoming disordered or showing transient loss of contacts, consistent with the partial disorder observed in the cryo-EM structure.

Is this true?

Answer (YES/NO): NO